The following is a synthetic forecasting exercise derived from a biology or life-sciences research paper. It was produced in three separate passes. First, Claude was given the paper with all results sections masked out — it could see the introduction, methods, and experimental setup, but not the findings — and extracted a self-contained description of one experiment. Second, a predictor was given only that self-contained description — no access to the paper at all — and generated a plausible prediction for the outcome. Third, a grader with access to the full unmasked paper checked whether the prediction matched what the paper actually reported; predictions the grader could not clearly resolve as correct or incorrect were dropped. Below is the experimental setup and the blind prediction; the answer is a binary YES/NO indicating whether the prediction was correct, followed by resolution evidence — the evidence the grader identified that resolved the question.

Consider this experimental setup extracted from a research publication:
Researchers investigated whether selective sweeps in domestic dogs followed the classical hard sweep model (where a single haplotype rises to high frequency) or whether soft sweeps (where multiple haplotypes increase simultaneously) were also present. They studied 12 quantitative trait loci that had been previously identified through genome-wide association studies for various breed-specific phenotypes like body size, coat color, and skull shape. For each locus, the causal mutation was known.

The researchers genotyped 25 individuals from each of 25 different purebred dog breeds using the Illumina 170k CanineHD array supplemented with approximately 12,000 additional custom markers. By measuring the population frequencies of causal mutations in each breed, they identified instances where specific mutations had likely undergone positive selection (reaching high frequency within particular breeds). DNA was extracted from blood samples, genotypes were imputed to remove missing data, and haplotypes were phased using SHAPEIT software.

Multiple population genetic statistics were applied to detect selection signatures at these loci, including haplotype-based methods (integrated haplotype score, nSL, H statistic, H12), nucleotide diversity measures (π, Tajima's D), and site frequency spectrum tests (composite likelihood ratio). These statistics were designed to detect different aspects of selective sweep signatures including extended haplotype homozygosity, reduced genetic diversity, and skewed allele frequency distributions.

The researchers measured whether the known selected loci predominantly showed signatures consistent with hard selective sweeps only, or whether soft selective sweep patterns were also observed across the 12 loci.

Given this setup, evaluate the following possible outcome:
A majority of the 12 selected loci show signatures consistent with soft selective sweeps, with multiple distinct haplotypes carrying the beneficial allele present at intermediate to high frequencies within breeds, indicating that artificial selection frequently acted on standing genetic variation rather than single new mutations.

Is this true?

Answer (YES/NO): NO